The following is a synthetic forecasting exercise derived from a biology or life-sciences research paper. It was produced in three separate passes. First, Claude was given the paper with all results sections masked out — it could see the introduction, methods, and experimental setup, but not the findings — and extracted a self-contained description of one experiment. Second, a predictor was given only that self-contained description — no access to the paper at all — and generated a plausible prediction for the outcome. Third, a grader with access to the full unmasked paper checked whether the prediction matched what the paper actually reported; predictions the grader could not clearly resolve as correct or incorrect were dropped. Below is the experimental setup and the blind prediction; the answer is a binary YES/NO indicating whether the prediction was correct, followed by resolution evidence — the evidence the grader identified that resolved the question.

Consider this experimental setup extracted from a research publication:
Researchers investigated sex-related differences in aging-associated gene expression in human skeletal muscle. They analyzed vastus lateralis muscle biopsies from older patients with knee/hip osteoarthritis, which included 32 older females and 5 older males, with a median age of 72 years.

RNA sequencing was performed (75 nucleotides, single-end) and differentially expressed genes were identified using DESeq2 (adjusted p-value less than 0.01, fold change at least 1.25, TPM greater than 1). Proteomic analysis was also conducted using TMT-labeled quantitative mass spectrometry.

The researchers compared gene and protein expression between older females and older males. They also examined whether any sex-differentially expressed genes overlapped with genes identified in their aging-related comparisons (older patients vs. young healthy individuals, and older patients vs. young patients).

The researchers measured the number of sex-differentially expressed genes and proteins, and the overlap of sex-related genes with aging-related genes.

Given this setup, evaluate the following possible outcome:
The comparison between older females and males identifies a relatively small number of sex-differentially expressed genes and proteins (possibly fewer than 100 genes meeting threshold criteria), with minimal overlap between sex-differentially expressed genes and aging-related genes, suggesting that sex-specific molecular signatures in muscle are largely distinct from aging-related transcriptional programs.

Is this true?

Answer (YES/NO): YES